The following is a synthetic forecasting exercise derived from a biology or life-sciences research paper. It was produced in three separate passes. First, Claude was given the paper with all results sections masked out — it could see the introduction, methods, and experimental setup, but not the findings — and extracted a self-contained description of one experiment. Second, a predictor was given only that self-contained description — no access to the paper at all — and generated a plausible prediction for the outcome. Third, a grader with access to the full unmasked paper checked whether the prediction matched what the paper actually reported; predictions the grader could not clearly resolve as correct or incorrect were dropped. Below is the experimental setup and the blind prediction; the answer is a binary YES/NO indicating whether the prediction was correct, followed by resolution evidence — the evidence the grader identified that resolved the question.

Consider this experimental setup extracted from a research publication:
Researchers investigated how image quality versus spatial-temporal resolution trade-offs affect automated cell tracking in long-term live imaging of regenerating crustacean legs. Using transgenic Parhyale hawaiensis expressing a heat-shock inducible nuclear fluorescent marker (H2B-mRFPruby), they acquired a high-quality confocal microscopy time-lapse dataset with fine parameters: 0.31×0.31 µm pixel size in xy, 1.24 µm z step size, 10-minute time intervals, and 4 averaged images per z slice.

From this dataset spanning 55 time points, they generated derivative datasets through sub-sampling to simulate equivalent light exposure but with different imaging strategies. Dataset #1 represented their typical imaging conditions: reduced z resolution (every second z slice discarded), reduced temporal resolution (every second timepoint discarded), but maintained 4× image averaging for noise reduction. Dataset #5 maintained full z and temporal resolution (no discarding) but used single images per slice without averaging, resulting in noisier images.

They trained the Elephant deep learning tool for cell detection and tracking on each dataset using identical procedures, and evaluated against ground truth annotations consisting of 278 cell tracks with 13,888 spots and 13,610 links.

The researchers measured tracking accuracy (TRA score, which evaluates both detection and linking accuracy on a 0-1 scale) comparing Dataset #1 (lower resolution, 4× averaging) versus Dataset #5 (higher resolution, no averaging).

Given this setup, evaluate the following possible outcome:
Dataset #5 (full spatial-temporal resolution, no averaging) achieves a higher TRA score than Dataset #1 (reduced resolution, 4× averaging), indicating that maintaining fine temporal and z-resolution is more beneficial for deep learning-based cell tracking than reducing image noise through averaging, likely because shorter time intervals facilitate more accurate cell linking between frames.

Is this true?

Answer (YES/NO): YES